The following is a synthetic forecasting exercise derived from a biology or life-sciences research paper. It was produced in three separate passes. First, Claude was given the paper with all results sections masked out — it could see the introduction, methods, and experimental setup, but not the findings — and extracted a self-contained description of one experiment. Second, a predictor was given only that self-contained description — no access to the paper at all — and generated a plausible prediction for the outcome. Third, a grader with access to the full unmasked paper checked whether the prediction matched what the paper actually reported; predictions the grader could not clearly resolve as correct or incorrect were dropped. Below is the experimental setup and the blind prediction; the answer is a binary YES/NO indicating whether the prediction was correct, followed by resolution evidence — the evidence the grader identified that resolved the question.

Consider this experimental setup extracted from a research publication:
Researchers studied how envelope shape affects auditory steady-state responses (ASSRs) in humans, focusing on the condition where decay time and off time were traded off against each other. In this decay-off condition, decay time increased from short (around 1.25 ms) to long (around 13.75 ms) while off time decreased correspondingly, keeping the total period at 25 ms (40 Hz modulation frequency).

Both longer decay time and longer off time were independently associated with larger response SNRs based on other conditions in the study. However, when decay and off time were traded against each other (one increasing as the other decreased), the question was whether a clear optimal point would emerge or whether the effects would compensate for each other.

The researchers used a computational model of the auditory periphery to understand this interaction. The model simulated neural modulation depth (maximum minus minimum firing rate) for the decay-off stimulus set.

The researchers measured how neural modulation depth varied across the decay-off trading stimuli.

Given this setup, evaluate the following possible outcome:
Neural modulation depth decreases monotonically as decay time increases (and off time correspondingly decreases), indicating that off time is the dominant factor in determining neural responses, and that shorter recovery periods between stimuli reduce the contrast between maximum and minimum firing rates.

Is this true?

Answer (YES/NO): NO